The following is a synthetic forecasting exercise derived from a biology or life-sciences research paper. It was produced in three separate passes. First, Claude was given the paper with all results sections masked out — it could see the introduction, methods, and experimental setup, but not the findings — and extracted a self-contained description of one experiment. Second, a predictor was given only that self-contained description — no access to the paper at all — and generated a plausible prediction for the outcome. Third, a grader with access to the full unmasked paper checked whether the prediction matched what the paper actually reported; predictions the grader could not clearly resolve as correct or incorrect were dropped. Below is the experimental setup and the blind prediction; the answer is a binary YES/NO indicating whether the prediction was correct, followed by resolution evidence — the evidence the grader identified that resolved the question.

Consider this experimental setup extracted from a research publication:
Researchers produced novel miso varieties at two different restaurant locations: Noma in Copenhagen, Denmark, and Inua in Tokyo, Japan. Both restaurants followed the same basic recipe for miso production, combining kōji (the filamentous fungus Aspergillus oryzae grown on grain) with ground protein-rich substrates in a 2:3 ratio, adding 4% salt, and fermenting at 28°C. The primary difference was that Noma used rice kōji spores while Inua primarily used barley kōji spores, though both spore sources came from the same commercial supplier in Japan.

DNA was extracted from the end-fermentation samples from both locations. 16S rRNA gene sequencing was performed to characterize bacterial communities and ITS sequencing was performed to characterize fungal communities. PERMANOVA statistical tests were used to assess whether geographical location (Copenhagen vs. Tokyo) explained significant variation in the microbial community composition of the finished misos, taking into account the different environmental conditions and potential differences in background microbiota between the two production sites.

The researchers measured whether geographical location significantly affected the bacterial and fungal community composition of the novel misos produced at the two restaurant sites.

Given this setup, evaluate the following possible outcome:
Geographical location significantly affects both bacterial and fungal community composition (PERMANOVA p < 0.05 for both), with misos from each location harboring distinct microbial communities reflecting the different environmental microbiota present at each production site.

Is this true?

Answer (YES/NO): YES